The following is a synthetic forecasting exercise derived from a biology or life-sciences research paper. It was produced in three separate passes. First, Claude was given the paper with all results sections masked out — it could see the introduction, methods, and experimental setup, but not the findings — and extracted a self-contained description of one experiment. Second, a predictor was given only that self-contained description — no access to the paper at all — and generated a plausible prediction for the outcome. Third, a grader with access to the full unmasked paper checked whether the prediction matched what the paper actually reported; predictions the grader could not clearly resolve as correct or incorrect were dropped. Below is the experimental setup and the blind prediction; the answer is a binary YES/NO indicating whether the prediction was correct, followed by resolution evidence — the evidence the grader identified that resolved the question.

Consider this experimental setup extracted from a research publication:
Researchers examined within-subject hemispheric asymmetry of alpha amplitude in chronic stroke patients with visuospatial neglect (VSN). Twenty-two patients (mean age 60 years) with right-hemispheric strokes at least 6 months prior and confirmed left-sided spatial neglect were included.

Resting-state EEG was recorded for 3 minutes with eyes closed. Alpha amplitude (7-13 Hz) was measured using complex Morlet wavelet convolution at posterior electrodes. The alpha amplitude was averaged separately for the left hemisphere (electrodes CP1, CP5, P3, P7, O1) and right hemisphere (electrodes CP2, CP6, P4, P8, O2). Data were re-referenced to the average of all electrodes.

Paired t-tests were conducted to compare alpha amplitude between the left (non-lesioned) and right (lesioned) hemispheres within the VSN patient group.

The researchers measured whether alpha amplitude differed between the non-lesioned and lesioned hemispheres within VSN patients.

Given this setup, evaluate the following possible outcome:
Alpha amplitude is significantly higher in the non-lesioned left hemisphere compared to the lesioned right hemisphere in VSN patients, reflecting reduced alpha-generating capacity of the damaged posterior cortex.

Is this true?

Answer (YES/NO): NO